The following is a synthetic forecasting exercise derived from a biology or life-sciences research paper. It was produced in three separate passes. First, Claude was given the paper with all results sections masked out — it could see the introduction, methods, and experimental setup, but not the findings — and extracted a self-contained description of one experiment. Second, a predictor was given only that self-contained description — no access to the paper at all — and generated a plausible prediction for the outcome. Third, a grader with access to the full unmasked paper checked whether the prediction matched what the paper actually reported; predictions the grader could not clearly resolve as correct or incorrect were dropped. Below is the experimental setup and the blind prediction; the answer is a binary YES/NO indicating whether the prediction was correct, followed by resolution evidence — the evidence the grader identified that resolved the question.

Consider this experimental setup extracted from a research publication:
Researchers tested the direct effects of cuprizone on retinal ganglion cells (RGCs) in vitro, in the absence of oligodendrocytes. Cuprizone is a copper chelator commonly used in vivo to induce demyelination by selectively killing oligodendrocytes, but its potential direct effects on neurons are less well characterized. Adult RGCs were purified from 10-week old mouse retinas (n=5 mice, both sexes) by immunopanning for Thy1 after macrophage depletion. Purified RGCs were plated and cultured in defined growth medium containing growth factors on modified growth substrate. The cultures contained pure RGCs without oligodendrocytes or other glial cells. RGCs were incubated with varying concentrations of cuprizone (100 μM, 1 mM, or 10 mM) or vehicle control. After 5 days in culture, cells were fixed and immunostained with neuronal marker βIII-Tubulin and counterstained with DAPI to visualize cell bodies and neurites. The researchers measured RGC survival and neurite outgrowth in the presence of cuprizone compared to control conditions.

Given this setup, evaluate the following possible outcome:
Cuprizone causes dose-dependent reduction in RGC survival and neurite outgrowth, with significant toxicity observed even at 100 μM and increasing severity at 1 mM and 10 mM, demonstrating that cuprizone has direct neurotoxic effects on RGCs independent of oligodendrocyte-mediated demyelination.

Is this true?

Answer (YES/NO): NO